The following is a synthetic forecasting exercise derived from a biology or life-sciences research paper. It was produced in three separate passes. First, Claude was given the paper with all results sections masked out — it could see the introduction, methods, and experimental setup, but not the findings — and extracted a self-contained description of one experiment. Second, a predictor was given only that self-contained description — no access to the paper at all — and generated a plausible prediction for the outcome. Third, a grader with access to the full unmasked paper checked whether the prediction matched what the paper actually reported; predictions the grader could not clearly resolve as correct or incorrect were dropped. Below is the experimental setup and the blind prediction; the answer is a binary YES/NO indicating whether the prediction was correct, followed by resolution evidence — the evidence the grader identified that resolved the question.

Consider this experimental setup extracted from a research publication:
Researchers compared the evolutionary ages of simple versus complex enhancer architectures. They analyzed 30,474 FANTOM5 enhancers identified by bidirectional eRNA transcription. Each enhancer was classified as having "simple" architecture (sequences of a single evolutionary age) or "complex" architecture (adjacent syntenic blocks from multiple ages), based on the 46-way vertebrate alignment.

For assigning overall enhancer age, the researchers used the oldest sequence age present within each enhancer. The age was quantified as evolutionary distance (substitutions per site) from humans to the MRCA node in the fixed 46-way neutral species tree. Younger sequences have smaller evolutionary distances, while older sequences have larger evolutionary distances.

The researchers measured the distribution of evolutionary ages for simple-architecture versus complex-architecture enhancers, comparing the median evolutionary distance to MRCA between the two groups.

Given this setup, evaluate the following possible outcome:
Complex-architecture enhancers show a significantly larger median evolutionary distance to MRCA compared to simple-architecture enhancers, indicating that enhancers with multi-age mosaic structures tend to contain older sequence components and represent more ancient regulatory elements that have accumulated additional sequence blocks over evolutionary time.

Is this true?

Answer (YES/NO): YES